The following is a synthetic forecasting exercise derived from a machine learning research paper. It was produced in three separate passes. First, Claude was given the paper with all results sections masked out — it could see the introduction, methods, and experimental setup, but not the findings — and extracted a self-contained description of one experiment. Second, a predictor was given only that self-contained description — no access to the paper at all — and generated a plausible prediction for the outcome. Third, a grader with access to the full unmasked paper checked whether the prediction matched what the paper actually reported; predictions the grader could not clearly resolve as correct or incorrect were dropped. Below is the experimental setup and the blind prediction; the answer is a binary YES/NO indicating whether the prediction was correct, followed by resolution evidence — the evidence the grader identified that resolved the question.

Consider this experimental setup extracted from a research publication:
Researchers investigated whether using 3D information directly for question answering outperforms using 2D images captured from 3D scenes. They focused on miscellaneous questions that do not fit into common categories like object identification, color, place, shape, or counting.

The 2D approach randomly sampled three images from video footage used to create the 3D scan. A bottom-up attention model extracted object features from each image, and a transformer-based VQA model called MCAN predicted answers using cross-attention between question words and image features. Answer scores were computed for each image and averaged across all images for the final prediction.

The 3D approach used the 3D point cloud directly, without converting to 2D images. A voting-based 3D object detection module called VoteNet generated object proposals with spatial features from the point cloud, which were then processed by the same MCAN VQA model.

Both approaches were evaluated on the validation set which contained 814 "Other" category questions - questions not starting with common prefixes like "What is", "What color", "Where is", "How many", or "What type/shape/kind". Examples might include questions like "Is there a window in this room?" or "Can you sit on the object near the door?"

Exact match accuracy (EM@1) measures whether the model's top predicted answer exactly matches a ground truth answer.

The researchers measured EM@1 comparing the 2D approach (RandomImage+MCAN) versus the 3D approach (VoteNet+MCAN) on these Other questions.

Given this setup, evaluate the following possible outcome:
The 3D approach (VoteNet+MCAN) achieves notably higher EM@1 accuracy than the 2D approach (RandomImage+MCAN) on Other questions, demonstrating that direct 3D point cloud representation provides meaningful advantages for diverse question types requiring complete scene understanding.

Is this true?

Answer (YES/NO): NO